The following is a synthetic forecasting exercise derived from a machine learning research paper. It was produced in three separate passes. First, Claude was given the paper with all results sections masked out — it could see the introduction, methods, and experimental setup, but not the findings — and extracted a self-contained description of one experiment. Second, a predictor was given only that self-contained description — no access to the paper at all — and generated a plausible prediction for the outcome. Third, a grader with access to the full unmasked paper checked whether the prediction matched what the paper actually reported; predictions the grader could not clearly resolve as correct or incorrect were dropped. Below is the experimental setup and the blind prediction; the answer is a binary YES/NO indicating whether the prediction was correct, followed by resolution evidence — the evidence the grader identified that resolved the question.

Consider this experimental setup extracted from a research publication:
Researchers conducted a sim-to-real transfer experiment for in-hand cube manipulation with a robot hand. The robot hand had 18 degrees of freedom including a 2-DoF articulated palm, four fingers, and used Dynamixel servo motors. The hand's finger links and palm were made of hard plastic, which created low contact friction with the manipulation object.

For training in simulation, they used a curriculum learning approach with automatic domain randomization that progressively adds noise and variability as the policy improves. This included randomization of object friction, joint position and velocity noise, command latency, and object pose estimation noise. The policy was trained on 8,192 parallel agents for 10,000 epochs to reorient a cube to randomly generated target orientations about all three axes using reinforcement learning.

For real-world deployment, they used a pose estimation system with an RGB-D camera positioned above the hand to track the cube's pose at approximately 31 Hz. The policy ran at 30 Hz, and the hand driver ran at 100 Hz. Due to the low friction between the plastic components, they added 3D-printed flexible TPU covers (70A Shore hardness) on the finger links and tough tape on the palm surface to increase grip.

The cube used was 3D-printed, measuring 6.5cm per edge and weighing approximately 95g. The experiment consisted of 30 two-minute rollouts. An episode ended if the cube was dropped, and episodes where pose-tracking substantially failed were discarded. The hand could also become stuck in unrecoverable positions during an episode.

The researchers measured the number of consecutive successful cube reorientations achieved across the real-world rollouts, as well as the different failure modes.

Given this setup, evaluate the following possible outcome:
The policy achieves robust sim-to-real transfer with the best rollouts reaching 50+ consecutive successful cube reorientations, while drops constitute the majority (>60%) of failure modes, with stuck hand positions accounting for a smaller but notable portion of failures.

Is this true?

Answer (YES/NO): NO